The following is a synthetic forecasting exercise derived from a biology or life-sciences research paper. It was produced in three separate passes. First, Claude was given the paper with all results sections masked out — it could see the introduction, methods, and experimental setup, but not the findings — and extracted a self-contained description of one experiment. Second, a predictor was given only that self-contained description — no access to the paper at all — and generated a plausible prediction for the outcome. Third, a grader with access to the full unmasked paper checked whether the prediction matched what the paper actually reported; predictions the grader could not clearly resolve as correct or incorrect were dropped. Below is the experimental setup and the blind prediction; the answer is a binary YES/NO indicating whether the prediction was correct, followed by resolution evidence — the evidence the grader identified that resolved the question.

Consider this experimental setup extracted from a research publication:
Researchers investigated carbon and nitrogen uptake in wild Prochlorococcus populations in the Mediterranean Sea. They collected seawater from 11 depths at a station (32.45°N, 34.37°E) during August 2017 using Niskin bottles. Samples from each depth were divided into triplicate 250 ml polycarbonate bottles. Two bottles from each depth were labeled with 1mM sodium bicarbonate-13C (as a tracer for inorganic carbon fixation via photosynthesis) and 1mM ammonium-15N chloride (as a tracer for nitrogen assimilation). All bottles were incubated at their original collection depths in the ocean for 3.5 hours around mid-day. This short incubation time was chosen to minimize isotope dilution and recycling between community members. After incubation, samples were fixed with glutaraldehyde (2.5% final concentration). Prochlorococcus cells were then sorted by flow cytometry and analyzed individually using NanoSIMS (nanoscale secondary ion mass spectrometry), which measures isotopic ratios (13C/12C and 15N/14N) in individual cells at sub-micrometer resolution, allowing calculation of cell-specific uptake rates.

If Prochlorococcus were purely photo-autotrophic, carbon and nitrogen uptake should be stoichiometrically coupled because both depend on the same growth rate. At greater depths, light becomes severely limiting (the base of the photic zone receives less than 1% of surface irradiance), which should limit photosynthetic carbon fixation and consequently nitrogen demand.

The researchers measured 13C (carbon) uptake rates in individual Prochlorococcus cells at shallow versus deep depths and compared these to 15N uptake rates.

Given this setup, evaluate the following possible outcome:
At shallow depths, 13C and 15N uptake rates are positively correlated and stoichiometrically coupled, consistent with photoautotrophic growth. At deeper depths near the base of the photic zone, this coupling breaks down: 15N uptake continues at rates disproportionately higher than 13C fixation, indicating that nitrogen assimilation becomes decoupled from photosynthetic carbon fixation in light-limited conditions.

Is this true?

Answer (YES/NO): YES